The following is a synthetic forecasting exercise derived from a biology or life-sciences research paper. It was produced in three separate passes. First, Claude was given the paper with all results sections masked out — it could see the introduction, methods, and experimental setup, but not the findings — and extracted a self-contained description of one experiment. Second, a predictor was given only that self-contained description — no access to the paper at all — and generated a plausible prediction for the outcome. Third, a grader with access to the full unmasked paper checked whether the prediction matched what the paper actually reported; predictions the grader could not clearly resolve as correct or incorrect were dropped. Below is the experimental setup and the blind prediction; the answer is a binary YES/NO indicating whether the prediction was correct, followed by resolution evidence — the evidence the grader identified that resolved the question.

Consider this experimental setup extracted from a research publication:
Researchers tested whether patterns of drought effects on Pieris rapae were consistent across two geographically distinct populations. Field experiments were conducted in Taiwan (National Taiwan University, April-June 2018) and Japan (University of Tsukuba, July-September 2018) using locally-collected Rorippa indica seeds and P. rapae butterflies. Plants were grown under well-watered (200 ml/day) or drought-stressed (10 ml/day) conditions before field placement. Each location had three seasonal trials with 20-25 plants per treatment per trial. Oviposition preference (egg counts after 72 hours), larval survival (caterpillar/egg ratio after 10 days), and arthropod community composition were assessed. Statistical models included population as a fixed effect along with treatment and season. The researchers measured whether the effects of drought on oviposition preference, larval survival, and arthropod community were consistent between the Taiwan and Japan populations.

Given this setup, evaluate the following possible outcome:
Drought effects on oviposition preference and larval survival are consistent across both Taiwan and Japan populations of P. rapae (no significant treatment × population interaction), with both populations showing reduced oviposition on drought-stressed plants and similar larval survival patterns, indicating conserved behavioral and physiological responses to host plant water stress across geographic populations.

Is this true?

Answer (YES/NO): NO